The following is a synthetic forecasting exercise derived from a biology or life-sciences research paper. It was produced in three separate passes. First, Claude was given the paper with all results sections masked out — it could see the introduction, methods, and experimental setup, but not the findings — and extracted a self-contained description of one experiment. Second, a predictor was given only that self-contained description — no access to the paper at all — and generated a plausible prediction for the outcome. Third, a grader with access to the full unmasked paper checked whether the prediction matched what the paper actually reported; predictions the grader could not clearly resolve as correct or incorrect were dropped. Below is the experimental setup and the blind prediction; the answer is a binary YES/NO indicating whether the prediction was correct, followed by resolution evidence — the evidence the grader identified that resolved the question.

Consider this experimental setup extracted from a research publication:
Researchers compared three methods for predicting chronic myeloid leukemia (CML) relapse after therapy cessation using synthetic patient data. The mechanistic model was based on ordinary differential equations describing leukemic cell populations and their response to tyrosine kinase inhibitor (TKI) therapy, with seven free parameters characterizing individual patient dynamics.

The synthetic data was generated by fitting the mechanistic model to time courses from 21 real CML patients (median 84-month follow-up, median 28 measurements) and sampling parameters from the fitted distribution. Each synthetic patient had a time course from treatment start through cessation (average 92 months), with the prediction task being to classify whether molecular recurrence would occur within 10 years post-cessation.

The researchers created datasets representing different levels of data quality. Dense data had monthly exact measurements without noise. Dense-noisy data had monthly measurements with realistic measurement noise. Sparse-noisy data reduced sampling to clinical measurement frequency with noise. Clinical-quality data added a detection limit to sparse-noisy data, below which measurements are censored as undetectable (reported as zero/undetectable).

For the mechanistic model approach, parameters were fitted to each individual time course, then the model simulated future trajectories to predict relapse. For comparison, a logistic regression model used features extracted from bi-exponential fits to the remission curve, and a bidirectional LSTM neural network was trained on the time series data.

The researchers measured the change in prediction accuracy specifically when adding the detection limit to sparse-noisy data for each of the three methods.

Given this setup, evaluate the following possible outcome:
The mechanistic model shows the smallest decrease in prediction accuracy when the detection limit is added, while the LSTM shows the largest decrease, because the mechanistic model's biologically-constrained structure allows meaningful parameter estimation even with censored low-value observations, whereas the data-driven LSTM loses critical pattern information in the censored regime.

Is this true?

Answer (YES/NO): NO